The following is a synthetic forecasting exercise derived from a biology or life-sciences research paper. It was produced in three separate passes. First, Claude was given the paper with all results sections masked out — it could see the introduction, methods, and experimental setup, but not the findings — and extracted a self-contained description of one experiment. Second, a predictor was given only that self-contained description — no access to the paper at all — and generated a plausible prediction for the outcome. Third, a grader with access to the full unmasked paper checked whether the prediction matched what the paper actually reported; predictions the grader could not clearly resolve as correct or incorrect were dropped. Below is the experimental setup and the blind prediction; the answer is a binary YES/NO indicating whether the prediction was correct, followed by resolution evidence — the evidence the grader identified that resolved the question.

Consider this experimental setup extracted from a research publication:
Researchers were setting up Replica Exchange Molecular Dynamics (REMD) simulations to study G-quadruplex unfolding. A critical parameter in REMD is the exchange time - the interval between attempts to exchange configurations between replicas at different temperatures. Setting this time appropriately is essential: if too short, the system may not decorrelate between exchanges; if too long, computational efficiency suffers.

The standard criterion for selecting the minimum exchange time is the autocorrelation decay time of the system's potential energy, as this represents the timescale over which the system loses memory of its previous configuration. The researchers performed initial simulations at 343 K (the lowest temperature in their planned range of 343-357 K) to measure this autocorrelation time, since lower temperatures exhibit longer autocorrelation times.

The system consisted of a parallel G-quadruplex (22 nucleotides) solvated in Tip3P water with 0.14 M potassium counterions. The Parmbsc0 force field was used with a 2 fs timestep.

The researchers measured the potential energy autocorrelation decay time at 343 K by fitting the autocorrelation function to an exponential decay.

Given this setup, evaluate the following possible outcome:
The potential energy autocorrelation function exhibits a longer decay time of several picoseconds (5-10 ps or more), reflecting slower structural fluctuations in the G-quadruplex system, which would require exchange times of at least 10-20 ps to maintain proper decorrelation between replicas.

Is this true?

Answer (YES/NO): NO